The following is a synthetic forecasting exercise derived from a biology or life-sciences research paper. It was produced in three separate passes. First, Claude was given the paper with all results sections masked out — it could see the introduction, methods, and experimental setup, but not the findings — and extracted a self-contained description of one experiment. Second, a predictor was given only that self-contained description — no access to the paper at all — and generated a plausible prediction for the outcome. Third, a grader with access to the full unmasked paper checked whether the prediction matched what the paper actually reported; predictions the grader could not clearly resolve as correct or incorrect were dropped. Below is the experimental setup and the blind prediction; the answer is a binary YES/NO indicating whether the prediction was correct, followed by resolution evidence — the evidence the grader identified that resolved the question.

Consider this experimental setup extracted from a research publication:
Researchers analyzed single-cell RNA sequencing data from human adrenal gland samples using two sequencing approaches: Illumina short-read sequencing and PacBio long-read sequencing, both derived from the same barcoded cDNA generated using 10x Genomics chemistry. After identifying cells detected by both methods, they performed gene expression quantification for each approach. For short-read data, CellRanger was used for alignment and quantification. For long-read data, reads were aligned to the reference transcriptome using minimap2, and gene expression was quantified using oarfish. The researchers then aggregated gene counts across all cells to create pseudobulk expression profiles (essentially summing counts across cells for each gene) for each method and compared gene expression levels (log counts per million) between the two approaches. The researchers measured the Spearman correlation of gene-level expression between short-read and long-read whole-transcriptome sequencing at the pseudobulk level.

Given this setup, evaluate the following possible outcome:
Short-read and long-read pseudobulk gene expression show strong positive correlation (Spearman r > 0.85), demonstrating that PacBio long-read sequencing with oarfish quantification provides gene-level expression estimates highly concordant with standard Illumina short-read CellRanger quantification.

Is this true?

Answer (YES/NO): NO